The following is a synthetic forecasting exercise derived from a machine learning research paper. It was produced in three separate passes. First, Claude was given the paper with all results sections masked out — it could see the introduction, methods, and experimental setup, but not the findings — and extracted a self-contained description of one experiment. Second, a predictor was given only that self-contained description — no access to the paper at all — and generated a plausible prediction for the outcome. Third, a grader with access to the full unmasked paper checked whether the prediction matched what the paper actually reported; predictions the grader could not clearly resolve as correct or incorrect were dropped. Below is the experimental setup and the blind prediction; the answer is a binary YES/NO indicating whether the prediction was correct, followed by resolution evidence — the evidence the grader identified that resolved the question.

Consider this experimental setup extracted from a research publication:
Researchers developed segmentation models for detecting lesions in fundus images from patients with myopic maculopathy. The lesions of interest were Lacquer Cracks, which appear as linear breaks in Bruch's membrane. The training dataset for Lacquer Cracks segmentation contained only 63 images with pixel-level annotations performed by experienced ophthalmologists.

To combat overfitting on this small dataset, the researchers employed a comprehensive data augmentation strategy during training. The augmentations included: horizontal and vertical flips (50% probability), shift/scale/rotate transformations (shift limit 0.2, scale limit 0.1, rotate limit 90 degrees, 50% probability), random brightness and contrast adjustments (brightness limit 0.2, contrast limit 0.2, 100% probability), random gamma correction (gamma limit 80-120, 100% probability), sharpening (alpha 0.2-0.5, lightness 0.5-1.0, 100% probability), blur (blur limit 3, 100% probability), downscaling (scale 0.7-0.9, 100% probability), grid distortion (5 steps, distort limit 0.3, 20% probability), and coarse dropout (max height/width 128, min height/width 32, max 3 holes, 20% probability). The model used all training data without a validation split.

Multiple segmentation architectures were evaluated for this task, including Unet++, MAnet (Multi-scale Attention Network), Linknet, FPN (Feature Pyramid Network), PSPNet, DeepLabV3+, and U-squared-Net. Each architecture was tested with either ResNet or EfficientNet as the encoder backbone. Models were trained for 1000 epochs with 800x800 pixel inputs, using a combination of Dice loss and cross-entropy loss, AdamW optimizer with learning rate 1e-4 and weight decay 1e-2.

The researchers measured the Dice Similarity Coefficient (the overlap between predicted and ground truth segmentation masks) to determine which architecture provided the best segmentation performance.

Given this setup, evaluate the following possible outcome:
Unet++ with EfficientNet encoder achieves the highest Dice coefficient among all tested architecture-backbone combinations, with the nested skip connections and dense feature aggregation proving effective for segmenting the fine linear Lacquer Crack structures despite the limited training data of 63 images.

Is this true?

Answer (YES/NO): NO